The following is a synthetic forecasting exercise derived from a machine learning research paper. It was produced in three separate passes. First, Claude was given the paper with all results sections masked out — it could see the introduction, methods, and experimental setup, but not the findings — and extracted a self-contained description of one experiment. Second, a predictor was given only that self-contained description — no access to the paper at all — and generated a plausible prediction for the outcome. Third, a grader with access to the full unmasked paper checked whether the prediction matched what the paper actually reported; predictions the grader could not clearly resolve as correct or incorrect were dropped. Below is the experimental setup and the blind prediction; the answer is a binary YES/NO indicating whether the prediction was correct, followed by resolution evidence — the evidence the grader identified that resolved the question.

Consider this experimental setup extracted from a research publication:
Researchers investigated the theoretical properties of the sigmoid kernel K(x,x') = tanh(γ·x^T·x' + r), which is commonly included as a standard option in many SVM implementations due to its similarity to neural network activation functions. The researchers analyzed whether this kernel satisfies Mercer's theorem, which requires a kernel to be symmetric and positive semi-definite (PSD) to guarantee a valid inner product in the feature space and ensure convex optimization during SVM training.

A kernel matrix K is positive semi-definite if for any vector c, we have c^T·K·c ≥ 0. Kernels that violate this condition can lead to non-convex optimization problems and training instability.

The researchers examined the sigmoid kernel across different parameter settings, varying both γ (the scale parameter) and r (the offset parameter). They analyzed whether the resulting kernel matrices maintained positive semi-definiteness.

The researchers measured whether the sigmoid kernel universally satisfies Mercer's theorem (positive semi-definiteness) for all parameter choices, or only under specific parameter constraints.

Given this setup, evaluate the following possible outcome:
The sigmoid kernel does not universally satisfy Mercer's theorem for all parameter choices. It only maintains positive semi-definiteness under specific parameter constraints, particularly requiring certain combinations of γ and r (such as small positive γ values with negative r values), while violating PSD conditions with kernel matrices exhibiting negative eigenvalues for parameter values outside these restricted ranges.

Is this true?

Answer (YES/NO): YES